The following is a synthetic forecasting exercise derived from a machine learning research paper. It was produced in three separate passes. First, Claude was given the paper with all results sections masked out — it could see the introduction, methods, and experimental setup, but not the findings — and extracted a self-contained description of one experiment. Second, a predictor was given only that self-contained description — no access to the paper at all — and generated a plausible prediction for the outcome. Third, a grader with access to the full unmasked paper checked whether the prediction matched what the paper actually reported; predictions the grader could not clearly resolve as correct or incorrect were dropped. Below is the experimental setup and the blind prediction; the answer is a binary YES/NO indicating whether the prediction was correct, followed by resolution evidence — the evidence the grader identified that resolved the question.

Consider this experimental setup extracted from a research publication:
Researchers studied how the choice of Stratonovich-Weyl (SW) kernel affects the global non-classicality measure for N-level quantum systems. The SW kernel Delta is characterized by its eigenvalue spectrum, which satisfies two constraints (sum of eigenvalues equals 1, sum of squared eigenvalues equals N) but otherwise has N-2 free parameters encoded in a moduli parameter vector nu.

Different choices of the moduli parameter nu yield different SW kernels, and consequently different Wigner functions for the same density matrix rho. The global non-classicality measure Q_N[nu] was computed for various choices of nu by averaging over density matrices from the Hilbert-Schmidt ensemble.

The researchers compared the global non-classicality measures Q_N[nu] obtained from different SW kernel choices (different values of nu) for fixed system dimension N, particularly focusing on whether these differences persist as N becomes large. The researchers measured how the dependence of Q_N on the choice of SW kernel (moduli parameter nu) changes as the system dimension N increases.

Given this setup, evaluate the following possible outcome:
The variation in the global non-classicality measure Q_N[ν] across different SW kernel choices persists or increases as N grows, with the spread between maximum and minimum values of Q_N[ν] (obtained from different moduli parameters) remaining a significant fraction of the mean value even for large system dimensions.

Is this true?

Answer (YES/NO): NO